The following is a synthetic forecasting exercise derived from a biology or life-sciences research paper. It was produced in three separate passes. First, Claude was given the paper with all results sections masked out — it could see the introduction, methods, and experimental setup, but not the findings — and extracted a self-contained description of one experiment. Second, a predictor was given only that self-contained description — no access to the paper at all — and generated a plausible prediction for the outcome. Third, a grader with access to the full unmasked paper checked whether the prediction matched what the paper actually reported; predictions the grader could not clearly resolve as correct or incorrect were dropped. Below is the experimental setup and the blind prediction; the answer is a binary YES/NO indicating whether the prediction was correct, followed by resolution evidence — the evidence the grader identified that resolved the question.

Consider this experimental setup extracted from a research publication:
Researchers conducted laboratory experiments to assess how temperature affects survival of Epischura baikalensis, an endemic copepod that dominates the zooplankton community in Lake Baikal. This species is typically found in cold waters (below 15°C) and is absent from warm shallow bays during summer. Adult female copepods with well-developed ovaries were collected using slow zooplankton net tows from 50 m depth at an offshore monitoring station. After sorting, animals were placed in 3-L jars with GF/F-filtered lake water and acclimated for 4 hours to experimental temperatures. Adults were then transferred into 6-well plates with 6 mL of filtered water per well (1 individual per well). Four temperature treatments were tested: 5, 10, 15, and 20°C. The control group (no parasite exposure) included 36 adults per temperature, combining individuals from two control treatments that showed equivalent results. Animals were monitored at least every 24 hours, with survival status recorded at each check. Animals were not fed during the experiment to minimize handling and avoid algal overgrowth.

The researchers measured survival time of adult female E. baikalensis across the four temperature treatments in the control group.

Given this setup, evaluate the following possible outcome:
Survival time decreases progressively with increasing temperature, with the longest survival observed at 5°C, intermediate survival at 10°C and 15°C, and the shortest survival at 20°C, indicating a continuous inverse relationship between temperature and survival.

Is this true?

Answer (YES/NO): NO